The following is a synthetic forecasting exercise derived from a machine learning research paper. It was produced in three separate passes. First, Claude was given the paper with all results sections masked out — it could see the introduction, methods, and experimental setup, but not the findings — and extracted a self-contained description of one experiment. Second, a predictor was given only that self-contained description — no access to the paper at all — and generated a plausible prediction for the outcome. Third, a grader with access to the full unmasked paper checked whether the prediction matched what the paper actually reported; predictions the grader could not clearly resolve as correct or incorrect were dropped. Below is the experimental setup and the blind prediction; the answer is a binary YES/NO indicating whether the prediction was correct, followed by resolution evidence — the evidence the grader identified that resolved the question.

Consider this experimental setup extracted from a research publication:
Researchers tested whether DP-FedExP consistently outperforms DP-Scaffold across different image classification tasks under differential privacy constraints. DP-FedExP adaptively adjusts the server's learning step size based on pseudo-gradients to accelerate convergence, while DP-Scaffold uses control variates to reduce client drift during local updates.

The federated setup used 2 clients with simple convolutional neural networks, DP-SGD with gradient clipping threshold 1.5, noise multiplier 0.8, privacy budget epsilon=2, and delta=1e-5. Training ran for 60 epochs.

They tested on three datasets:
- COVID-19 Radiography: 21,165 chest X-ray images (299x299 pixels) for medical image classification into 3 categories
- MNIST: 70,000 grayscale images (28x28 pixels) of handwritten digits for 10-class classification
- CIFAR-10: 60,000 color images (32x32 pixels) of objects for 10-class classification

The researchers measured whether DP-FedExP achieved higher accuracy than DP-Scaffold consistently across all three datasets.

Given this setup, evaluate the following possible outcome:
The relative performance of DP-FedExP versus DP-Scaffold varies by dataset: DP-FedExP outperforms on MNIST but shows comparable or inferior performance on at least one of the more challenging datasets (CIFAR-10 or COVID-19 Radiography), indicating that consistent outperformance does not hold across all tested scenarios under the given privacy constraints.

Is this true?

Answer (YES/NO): YES